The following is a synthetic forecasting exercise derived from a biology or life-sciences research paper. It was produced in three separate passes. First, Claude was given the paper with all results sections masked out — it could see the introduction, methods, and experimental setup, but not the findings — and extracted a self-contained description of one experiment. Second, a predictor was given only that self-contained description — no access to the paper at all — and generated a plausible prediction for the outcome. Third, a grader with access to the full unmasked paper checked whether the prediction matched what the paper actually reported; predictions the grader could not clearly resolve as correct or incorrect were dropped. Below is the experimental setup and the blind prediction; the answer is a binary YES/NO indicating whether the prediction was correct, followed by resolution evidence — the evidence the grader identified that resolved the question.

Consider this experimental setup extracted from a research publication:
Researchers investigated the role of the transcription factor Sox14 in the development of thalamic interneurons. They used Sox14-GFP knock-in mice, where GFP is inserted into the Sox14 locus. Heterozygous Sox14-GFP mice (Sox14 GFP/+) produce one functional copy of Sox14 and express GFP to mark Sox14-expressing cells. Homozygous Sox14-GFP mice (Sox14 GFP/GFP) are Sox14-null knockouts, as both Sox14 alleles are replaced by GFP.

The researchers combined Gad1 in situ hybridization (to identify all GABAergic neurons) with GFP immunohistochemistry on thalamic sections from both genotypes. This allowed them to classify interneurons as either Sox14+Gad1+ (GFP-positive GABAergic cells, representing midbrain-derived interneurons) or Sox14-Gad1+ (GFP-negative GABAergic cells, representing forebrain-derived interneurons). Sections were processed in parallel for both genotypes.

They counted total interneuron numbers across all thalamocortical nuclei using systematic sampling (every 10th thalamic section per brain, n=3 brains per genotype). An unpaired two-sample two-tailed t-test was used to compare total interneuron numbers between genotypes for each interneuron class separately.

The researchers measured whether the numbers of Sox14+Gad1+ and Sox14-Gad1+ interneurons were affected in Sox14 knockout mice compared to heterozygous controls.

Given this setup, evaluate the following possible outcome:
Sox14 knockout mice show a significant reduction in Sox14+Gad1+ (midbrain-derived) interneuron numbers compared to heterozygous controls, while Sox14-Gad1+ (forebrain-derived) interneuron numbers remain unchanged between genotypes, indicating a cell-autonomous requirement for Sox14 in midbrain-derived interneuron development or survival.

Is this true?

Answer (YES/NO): YES